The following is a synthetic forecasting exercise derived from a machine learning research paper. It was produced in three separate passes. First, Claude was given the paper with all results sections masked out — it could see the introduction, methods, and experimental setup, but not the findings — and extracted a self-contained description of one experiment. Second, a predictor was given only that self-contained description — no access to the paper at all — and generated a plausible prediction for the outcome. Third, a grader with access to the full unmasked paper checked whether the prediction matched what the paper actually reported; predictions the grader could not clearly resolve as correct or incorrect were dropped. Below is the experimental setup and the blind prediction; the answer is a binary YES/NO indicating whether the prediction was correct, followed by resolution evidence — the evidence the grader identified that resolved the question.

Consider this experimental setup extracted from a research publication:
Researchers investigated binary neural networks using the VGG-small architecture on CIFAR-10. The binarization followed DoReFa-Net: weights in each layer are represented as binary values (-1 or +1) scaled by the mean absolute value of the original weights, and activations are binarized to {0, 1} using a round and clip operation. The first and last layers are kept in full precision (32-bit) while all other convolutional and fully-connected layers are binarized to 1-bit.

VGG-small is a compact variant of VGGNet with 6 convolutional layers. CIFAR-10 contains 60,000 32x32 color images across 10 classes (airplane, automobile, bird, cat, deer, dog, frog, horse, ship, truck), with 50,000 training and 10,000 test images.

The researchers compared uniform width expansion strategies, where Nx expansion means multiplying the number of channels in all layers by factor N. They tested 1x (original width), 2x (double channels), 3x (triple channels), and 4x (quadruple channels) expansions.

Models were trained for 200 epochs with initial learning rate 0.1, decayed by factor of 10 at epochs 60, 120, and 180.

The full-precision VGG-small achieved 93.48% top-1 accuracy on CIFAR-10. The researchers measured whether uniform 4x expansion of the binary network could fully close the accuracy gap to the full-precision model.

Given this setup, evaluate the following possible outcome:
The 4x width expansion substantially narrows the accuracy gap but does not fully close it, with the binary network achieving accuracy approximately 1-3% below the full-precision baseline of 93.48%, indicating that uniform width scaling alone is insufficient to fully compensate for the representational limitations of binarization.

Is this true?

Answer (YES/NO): NO